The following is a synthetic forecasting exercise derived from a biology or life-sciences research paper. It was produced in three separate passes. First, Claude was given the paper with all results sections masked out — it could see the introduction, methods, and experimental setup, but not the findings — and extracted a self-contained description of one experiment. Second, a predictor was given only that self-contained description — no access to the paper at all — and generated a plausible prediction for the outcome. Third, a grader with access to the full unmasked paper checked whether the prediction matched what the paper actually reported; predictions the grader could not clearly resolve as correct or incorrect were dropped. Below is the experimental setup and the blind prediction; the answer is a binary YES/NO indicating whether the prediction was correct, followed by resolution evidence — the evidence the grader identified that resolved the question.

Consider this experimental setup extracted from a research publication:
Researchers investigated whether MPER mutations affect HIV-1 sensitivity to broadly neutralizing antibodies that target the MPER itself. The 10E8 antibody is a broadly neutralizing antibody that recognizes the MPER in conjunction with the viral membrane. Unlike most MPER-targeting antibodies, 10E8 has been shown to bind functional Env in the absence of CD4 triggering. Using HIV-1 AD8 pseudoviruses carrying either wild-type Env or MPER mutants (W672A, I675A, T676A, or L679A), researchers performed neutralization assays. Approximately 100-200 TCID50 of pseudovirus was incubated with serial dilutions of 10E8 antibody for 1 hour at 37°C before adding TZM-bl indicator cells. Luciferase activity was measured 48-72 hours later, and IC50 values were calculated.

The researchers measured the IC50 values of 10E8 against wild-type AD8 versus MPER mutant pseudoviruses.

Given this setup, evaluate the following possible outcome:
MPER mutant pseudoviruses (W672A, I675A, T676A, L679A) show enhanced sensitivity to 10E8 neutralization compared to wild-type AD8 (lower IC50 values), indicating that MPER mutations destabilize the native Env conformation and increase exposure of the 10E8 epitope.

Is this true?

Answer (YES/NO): NO